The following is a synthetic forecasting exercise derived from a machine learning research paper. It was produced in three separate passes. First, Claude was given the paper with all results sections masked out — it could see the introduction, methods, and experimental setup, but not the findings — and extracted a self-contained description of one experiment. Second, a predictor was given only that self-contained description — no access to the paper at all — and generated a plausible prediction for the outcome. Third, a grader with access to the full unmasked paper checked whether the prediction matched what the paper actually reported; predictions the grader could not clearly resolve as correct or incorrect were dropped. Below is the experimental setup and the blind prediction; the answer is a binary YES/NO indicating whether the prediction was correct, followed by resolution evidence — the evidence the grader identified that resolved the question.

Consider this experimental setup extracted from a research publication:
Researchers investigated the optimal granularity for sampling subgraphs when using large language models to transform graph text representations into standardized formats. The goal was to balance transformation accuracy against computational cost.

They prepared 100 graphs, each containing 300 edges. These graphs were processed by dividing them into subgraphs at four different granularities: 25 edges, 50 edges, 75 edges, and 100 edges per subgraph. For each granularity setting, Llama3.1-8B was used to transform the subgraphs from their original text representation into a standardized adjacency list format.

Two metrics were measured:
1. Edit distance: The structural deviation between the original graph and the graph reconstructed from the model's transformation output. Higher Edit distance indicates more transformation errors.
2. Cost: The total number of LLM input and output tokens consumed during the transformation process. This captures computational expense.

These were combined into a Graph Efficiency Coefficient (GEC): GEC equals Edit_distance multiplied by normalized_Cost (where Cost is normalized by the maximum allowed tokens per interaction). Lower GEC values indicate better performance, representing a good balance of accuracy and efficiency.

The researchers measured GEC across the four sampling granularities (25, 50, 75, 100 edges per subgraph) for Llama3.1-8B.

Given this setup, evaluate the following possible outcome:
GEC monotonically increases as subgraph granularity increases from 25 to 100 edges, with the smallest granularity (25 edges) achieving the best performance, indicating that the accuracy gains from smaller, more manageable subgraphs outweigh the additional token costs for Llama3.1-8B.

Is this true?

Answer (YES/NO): NO